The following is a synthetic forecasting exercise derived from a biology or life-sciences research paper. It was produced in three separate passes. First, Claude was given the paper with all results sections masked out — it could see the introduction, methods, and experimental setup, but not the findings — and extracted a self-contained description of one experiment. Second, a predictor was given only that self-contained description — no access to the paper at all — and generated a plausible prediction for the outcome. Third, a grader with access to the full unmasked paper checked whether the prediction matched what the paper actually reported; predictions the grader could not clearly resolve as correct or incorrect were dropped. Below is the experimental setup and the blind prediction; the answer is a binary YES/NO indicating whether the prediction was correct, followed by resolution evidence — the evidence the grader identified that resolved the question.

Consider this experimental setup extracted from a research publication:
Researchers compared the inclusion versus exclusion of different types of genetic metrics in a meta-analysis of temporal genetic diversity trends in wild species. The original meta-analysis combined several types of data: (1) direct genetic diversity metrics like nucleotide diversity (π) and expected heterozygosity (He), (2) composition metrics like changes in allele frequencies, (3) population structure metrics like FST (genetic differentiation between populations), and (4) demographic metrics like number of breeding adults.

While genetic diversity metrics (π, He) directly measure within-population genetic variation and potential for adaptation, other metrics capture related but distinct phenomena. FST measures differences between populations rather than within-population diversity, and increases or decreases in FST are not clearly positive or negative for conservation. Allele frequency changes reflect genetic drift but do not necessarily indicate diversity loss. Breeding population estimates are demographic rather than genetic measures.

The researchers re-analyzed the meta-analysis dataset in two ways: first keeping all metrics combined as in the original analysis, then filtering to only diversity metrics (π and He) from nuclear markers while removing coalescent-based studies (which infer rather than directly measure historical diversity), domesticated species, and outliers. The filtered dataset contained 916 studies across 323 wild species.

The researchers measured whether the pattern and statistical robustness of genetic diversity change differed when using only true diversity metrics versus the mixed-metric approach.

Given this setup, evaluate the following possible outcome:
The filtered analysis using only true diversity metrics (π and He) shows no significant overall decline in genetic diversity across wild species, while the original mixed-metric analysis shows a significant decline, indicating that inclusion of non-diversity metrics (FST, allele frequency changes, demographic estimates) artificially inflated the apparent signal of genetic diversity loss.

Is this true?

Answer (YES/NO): NO